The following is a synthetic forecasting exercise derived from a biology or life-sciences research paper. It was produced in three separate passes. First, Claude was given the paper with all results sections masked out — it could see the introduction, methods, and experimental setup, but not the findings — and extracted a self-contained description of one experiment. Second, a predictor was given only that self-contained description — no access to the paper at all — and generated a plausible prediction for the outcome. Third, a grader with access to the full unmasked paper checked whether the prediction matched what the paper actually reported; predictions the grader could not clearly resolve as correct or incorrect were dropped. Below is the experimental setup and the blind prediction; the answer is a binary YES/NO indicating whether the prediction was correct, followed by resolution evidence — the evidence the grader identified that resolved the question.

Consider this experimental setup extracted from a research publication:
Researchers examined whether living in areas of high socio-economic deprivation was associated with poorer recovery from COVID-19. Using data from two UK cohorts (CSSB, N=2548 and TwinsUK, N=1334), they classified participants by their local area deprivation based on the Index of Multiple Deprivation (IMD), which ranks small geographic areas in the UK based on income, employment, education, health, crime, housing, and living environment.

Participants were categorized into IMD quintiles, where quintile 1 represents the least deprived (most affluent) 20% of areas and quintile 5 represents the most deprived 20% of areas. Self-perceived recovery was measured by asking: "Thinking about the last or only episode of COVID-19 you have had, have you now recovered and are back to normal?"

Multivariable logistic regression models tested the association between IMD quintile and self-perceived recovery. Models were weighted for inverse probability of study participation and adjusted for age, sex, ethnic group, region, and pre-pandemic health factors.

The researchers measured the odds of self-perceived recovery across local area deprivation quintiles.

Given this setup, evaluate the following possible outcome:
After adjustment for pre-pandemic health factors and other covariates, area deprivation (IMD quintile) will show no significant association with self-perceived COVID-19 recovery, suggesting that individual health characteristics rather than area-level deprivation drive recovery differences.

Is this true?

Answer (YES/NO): NO